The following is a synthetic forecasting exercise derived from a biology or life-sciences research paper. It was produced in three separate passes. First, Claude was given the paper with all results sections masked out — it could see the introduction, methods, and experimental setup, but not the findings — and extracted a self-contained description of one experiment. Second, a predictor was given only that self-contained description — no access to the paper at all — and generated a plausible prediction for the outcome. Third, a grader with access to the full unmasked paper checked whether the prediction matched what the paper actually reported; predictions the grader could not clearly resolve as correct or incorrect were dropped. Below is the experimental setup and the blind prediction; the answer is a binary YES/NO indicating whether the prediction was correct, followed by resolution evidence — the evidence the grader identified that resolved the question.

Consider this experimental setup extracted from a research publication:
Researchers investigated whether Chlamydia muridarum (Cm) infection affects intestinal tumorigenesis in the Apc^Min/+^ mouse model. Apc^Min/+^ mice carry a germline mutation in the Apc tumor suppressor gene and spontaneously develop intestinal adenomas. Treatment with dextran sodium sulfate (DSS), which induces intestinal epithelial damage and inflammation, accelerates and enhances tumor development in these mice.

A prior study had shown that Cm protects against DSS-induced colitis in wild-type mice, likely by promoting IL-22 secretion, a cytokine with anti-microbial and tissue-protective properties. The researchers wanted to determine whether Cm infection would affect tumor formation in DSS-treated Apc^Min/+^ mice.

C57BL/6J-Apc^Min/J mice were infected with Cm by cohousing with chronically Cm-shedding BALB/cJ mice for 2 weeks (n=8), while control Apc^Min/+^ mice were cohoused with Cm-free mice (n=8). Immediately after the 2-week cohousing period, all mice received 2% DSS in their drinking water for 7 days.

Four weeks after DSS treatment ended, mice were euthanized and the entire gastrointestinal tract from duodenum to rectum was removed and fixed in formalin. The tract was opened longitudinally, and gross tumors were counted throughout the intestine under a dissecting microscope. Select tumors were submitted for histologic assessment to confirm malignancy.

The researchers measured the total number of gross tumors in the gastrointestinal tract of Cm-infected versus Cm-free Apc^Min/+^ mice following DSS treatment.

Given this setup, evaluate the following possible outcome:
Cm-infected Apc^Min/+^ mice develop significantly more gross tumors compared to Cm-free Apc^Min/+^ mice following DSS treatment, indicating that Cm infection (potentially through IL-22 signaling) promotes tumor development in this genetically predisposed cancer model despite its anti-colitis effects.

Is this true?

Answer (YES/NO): NO